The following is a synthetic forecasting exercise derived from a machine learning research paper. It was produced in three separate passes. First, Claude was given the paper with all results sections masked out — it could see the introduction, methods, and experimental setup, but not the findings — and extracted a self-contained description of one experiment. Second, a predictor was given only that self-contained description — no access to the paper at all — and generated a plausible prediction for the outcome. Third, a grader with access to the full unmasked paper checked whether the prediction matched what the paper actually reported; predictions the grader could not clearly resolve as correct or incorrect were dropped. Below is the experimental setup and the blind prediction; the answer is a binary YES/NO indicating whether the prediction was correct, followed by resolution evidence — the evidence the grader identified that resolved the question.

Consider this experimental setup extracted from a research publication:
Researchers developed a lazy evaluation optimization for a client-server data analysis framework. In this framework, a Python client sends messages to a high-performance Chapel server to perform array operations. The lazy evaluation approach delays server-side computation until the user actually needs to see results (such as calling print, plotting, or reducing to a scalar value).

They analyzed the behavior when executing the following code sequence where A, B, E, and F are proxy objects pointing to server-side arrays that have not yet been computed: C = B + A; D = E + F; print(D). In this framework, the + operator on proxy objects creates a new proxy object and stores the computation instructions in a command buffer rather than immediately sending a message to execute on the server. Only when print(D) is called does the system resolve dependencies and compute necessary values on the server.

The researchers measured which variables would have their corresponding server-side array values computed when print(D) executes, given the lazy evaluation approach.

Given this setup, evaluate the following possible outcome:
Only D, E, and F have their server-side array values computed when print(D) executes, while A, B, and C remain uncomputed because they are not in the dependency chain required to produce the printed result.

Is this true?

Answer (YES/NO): YES